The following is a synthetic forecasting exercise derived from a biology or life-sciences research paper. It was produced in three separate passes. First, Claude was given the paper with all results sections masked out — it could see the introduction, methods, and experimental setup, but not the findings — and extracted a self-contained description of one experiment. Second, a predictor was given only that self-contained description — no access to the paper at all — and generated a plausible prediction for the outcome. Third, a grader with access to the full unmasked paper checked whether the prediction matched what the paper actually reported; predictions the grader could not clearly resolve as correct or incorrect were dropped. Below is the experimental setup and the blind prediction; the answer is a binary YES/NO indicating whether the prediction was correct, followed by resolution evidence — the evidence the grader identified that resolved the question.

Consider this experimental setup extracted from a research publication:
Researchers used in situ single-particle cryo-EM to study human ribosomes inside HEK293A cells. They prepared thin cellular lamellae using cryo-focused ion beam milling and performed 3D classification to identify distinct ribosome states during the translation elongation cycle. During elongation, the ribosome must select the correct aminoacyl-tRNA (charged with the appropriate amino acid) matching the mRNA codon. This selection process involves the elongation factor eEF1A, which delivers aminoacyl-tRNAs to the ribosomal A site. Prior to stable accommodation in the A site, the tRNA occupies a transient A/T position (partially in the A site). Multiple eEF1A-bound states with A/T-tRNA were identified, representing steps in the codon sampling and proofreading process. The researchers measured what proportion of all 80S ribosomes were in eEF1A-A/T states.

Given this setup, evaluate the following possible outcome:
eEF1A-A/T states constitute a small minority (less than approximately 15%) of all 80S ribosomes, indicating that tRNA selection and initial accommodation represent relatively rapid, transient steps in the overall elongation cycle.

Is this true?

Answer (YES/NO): NO